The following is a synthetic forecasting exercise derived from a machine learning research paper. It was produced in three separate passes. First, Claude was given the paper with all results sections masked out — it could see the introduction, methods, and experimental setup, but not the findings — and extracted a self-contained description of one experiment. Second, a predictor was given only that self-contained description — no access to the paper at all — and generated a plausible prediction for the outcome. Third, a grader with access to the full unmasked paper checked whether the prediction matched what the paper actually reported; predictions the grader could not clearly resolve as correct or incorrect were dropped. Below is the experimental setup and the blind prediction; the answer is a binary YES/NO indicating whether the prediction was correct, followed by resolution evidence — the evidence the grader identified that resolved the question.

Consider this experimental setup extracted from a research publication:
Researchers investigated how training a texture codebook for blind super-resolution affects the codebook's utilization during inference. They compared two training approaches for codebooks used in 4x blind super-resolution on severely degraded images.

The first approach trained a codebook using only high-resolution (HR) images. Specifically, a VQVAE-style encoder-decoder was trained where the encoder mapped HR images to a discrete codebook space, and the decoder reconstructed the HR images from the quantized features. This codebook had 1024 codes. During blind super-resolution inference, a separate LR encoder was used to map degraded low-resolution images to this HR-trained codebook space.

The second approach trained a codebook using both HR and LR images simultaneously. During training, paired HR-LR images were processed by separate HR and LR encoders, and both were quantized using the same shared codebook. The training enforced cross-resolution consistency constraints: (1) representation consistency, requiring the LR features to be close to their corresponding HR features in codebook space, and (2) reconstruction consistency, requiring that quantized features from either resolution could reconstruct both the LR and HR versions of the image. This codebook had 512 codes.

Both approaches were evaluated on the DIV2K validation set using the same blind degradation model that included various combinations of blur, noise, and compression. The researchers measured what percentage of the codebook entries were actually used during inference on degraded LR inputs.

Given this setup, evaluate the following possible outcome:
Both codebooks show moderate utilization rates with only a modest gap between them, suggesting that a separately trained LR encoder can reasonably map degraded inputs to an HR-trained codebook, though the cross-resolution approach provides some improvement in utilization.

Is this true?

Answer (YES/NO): NO